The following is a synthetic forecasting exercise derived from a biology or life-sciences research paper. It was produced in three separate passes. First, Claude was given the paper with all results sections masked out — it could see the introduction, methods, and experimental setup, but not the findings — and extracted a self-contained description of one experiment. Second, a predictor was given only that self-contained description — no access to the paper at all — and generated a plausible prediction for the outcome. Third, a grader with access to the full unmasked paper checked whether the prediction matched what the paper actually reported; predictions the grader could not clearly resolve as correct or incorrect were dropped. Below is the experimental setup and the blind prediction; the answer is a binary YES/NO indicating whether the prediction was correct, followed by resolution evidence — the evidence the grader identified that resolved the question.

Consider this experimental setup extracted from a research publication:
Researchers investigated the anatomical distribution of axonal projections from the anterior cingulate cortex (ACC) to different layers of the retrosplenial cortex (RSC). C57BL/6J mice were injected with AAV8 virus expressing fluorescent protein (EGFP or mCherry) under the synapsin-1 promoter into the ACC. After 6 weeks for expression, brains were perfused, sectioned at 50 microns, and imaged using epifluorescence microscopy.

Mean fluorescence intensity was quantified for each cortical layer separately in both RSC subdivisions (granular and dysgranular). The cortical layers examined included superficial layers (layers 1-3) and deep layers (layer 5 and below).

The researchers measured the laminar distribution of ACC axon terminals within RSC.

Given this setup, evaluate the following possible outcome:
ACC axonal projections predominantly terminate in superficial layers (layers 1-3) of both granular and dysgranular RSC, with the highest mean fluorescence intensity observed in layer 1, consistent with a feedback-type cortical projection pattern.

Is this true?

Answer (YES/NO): NO